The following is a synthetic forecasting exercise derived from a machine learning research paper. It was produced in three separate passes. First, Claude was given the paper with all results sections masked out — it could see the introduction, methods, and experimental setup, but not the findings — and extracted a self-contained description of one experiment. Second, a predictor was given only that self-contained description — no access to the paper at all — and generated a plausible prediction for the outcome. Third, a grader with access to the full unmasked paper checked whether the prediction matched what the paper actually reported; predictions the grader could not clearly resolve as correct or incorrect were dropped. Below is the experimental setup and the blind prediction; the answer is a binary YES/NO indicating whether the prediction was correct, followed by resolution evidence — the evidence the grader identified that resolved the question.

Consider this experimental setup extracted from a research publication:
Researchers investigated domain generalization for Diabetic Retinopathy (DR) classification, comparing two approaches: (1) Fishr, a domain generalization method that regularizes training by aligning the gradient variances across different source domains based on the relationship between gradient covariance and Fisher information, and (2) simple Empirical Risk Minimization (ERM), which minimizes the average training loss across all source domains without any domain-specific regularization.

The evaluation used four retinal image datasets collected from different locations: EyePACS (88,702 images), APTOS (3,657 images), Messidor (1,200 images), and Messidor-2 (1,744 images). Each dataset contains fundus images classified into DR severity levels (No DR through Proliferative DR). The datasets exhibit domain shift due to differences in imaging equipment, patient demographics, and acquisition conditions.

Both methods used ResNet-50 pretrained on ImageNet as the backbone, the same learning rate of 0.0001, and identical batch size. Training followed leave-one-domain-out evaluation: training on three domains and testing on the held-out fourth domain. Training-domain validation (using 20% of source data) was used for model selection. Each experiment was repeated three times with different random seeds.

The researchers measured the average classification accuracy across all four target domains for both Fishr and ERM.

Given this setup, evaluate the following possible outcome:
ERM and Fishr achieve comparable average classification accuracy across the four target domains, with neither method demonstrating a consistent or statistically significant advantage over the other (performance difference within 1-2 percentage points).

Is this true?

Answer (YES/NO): YES